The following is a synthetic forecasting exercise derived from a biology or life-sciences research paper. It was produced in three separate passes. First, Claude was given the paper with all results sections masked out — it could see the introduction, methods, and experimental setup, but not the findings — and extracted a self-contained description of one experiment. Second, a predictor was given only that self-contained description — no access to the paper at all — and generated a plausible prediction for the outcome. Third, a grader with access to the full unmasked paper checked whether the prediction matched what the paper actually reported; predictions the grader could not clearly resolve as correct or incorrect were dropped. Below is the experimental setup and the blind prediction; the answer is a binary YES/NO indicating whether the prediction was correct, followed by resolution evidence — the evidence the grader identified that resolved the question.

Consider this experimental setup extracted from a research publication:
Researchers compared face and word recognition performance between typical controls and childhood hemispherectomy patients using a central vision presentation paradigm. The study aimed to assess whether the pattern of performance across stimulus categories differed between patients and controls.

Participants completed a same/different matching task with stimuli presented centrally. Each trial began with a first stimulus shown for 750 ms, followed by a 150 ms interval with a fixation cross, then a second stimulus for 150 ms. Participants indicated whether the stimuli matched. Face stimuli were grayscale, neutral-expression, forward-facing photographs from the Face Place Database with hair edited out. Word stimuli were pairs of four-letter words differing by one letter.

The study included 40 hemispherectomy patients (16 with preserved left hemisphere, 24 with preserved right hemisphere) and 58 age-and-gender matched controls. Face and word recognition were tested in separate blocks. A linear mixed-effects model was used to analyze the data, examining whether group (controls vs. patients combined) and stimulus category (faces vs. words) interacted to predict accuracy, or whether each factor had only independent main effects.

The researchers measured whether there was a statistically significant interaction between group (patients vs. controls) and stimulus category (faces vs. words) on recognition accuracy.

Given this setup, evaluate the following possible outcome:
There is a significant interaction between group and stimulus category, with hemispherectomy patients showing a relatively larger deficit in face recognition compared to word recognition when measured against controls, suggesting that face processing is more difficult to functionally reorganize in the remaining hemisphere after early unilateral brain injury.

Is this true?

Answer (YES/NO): NO